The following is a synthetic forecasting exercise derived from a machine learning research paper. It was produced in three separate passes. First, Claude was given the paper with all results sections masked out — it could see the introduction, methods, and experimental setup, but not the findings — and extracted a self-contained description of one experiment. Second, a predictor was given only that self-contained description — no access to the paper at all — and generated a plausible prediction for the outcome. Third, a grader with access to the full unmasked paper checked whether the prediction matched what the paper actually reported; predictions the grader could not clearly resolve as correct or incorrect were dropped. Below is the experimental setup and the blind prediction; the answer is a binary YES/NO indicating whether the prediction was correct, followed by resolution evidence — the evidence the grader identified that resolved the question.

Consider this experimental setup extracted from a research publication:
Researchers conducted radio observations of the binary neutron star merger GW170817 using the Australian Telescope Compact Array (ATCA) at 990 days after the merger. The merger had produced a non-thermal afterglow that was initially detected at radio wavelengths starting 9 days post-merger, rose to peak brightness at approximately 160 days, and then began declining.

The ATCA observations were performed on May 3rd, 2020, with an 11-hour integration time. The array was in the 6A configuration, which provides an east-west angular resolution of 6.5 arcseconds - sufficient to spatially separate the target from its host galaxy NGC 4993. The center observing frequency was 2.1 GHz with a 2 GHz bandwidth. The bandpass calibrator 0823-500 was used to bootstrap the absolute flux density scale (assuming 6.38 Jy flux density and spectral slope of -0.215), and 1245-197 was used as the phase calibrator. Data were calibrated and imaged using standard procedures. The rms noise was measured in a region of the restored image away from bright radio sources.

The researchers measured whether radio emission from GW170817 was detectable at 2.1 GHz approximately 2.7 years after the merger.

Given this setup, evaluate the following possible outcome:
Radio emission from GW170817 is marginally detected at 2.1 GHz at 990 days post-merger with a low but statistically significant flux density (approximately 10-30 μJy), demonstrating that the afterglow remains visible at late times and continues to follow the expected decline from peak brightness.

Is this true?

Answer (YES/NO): NO